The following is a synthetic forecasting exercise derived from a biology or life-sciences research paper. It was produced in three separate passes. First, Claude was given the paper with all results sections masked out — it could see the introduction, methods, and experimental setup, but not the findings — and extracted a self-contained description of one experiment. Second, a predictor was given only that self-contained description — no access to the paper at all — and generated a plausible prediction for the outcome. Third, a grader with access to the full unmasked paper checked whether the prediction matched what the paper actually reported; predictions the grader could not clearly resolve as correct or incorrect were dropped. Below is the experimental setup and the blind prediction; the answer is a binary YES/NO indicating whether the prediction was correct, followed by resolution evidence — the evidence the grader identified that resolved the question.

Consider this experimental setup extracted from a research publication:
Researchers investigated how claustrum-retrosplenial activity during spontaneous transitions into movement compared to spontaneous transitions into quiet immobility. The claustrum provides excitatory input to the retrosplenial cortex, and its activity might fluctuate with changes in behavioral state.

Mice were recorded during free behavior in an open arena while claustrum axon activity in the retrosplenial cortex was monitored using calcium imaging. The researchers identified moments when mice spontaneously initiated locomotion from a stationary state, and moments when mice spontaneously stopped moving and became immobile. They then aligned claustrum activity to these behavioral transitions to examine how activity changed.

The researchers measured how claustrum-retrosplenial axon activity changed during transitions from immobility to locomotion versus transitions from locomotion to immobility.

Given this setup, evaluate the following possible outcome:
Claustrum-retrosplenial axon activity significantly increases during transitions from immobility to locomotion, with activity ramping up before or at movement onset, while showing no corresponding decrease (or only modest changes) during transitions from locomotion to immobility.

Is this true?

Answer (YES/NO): NO